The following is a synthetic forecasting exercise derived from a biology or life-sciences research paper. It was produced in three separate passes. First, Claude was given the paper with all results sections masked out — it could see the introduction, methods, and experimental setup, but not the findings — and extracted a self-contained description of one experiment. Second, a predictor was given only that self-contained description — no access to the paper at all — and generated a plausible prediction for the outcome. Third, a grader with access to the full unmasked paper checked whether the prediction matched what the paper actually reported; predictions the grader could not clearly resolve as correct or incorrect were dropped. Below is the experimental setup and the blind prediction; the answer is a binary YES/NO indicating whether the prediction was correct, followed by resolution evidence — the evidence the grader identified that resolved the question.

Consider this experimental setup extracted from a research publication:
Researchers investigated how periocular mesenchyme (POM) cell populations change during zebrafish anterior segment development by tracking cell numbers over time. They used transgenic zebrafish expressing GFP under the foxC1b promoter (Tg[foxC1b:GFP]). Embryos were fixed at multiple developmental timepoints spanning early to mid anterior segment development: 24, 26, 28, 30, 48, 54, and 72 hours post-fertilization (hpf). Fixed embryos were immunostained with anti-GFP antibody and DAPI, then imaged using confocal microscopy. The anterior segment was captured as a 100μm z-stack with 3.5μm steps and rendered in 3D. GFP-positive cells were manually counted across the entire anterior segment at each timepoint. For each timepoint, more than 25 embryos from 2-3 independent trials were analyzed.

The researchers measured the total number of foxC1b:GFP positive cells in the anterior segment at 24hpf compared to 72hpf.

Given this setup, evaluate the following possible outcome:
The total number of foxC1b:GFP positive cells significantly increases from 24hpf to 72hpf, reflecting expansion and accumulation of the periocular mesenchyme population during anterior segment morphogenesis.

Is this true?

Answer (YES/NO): YES